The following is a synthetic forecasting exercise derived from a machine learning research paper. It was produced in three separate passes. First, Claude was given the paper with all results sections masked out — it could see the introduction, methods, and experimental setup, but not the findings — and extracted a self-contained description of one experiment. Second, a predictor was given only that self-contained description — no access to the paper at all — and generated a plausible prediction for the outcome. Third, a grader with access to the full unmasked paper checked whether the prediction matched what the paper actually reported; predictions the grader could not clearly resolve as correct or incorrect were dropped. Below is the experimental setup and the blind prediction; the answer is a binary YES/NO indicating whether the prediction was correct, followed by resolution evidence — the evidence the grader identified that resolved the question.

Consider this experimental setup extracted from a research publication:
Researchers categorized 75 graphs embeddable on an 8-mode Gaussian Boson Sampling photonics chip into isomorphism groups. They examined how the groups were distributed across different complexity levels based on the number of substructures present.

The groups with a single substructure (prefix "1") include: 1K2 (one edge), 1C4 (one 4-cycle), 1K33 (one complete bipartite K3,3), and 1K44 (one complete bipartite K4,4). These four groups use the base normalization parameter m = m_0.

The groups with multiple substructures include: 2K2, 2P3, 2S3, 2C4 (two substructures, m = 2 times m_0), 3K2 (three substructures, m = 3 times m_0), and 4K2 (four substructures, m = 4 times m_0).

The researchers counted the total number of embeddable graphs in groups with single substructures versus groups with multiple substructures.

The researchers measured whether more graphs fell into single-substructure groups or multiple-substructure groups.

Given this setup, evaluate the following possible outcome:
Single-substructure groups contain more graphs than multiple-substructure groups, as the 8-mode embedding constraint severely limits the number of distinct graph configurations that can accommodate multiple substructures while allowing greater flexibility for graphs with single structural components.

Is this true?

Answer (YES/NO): NO